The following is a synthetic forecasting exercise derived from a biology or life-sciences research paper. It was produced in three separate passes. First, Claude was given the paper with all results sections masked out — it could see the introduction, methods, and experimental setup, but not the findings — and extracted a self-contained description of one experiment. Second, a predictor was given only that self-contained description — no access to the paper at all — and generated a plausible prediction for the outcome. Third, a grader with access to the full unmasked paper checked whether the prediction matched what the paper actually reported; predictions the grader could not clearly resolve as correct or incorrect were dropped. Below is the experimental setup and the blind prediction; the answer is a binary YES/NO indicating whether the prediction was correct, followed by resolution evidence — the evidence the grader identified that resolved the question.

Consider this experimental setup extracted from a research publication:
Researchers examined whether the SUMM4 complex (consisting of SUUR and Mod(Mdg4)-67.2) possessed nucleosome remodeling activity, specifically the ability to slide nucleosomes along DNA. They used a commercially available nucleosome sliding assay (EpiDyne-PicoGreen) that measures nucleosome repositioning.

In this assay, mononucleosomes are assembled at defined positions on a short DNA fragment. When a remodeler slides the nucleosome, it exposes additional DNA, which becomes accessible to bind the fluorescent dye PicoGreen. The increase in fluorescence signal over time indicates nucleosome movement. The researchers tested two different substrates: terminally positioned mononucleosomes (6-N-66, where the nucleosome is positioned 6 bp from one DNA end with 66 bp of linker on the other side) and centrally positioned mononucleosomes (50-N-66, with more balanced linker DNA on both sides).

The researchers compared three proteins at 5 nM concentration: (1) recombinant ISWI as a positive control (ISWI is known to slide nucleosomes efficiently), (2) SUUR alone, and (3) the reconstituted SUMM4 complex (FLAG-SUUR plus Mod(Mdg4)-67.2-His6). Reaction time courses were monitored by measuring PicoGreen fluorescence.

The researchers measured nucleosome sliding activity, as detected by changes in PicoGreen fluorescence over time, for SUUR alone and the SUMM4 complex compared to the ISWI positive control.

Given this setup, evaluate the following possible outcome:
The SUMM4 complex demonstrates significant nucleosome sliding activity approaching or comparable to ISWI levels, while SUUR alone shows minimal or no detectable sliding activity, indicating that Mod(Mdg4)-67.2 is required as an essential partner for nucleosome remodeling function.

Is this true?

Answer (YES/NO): NO